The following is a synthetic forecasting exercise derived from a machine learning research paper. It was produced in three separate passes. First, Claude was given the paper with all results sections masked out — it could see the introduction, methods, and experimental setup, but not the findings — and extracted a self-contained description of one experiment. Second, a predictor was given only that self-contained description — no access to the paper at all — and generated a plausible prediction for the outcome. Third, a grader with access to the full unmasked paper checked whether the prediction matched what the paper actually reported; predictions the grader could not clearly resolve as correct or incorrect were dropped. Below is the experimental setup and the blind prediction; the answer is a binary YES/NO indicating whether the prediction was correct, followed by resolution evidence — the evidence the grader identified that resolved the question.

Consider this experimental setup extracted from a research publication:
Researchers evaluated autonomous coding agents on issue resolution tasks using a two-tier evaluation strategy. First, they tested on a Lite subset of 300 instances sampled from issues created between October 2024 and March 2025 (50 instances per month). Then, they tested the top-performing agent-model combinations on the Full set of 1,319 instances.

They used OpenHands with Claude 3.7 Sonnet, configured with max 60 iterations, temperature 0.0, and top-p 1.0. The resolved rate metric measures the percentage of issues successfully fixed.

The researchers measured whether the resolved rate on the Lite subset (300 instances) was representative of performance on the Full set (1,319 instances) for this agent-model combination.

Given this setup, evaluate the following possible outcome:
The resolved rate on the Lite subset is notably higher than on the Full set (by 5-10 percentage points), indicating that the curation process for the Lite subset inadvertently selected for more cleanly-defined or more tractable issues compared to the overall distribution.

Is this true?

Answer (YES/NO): NO